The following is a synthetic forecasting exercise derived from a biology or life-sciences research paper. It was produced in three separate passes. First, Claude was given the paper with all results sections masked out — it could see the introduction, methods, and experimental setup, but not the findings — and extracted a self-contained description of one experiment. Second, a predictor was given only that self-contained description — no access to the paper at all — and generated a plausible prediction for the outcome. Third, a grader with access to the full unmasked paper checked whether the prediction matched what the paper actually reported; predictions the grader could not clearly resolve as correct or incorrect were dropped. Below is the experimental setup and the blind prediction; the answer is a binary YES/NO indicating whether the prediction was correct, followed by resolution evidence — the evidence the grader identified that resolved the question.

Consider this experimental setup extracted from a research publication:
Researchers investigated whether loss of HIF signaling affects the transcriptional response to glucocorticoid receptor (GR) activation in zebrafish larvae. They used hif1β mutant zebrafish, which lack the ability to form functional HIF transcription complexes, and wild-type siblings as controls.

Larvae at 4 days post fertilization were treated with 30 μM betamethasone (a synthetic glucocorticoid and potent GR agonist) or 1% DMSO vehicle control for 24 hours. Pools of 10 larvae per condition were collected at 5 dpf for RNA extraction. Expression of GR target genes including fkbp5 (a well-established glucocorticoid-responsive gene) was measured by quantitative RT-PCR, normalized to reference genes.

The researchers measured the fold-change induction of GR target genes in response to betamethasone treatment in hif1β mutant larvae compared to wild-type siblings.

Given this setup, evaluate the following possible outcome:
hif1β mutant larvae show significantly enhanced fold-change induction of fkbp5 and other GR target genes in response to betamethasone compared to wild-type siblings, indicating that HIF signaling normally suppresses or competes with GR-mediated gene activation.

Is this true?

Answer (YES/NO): YES